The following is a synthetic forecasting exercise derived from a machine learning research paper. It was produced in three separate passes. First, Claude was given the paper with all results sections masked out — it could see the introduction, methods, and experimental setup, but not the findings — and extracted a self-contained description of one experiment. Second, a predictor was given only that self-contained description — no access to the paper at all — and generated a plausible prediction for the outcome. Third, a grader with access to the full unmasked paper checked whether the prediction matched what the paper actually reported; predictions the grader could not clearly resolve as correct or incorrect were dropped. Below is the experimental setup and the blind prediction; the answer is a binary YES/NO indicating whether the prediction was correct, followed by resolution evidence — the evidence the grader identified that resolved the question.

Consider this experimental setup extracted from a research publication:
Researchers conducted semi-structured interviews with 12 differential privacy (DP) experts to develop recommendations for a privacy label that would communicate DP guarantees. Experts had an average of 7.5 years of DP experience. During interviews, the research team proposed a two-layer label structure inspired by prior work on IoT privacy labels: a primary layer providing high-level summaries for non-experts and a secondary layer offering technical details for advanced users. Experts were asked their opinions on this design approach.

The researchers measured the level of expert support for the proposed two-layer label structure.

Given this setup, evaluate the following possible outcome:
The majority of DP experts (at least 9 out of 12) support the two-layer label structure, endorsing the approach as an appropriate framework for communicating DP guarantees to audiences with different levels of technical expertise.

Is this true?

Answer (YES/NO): YES